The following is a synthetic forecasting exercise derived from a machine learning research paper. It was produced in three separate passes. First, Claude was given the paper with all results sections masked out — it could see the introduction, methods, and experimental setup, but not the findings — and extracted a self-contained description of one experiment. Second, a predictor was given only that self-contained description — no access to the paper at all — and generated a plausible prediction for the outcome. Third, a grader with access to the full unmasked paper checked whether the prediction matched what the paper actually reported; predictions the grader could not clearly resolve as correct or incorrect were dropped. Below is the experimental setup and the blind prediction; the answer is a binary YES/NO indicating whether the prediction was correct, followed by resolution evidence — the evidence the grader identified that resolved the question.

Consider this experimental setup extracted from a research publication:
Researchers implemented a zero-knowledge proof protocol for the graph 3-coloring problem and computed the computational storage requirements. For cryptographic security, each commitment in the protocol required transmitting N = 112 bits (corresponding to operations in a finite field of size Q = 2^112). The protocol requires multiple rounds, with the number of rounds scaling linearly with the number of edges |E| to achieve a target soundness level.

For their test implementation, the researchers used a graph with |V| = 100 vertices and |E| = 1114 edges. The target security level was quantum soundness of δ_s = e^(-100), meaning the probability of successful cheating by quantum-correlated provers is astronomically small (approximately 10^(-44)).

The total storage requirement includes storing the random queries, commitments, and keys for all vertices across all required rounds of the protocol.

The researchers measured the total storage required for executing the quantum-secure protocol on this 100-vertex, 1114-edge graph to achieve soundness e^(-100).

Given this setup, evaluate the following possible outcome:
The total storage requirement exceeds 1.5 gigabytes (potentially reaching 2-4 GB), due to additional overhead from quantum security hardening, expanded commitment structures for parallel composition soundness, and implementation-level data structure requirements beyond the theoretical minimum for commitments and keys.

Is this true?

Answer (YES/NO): NO